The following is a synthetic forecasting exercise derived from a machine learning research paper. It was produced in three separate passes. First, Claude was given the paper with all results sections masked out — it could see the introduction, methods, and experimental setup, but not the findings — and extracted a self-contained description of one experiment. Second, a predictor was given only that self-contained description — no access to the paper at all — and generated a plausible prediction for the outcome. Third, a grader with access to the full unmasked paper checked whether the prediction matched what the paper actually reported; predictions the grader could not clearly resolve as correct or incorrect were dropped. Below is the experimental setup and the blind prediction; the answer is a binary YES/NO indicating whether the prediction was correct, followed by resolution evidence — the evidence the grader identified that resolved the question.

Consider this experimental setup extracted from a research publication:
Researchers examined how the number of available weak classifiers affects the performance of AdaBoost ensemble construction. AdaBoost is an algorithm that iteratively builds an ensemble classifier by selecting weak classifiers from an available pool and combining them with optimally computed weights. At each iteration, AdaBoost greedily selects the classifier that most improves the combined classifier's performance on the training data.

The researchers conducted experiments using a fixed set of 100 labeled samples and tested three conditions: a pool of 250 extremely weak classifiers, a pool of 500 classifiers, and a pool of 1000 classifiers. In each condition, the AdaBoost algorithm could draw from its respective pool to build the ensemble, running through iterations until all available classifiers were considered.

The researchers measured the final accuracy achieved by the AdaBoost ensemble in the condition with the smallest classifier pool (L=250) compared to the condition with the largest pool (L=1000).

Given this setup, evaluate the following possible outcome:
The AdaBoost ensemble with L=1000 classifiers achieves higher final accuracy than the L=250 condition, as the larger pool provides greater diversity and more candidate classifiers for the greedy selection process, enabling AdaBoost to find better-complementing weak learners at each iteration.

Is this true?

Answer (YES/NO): YES